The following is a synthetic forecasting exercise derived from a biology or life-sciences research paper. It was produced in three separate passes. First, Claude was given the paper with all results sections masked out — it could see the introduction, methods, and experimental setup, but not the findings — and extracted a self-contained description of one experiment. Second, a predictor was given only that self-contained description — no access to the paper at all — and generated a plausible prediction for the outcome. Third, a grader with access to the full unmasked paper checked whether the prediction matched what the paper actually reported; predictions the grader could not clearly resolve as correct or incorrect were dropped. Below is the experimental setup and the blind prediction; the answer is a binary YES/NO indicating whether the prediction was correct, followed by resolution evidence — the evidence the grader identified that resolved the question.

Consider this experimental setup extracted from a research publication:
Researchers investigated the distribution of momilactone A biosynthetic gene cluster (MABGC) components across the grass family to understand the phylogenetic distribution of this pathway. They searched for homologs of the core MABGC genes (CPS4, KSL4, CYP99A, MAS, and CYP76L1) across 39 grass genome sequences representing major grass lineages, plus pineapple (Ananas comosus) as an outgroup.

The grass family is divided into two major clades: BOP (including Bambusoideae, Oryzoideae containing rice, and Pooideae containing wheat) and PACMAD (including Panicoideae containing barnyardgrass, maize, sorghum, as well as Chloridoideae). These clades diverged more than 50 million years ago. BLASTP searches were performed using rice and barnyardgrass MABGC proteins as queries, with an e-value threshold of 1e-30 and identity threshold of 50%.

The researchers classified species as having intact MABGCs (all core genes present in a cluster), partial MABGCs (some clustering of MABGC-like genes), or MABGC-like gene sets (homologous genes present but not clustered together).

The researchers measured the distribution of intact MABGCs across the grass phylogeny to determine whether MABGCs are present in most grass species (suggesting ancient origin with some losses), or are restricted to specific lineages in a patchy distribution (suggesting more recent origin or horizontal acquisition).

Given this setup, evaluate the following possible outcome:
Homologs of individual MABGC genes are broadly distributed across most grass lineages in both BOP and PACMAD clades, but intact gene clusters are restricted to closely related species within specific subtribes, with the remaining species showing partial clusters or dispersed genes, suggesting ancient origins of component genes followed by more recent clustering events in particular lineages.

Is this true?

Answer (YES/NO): NO